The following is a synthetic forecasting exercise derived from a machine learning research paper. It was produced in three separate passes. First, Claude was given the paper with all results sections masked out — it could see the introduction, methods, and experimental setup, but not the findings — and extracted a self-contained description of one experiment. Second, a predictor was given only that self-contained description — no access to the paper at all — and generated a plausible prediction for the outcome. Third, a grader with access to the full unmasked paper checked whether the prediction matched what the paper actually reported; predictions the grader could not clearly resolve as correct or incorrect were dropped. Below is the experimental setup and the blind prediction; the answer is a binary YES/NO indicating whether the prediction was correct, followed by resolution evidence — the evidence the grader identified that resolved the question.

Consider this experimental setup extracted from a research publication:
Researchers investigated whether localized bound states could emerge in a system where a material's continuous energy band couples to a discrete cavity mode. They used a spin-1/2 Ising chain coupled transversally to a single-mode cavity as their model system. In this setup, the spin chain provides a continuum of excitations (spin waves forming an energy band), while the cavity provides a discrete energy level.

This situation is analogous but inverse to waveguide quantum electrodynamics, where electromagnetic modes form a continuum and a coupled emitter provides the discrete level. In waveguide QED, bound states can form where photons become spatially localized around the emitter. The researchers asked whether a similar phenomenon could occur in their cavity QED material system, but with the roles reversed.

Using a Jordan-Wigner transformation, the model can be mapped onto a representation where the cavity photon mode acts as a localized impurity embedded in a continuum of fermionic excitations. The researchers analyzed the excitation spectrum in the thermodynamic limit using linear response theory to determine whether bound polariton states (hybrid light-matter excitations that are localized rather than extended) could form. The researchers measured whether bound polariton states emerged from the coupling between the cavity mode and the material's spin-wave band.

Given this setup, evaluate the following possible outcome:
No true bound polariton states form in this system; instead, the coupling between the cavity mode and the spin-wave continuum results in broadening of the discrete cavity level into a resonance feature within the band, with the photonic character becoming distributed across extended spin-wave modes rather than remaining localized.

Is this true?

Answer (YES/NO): NO